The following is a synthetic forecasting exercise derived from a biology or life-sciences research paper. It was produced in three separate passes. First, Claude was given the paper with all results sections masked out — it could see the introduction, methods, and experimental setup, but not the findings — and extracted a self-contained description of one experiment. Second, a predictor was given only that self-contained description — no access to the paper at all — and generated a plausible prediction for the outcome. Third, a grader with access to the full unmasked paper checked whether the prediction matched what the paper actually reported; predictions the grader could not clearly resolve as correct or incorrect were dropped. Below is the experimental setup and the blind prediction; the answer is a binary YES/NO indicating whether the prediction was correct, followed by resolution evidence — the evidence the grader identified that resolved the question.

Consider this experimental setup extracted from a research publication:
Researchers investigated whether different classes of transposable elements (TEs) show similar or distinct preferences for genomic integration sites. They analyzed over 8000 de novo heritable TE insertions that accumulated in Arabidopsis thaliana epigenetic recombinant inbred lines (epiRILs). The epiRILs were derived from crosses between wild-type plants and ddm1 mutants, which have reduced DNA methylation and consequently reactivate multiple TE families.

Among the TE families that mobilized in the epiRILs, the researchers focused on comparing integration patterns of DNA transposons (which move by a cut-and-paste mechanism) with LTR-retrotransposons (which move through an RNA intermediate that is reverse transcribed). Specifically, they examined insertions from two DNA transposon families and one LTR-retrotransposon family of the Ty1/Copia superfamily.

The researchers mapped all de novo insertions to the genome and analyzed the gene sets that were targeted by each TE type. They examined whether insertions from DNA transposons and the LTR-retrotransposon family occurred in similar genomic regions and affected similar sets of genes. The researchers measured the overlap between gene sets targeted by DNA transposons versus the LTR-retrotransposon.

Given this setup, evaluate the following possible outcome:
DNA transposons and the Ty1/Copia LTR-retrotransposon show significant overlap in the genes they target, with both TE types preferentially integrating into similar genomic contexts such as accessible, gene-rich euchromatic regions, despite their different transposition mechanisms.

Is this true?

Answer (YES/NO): NO